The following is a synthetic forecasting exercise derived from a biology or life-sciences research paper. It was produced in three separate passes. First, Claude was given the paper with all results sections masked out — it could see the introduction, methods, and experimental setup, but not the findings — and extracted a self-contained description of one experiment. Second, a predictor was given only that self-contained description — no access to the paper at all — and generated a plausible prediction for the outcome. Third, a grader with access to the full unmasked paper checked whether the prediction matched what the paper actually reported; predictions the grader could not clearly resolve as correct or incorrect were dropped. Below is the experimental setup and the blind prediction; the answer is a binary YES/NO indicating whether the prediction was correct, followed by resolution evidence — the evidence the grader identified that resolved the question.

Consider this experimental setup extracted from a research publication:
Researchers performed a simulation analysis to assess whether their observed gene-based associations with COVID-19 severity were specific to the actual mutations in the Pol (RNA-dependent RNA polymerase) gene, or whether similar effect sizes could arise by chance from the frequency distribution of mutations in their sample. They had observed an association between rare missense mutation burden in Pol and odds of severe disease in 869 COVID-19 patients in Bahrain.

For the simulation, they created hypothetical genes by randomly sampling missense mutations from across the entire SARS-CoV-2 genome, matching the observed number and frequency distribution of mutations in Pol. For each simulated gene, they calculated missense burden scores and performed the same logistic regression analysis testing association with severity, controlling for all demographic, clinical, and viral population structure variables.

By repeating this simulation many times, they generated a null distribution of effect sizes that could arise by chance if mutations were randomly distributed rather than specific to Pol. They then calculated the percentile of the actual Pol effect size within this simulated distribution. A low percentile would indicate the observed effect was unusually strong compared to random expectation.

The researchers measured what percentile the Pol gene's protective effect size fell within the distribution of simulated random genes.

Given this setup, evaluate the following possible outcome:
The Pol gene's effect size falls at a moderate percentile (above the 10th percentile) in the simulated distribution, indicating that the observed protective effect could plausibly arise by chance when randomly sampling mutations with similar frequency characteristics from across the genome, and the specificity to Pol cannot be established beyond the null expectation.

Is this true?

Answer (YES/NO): NO